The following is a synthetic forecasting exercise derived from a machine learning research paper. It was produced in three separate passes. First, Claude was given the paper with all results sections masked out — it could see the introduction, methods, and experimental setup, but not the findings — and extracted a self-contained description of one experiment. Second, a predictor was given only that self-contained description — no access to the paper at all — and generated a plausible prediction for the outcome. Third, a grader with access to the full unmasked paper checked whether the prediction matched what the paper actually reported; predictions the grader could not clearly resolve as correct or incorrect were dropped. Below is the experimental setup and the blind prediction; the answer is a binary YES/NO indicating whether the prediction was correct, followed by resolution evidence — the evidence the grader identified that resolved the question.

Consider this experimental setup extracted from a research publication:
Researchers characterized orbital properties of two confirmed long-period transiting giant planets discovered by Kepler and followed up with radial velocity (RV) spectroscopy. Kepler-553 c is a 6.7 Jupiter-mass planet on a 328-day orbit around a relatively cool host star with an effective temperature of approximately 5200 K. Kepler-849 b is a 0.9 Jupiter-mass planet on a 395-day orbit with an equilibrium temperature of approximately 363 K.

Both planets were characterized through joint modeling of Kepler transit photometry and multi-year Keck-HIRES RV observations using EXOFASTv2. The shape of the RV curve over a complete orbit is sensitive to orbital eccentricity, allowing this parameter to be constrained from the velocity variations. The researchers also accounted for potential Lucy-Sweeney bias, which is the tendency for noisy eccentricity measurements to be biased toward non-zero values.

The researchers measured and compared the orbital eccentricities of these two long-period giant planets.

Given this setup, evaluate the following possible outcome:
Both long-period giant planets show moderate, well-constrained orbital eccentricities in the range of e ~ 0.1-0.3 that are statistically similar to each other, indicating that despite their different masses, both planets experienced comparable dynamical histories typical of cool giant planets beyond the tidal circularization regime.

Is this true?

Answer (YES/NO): NO